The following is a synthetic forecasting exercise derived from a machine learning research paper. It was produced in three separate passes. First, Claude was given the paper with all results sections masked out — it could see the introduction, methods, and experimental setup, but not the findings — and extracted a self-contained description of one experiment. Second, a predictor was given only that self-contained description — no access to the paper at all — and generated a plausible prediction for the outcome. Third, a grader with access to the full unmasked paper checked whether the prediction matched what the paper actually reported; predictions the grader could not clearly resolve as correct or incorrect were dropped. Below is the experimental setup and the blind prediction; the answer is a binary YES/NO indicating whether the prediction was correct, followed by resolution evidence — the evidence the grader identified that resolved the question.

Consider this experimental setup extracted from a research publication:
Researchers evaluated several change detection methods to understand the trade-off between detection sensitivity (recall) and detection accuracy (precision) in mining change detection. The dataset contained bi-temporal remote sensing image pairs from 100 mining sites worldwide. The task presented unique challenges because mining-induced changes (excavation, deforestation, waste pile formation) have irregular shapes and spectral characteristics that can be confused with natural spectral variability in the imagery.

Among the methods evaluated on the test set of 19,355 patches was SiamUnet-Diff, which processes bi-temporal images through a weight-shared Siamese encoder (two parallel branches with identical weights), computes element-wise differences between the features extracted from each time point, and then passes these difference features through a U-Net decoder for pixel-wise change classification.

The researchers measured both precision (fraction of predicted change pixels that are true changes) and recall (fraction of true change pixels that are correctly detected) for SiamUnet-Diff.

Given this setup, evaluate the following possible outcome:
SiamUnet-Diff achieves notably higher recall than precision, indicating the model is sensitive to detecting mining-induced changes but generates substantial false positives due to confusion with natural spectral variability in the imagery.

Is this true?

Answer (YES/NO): YES